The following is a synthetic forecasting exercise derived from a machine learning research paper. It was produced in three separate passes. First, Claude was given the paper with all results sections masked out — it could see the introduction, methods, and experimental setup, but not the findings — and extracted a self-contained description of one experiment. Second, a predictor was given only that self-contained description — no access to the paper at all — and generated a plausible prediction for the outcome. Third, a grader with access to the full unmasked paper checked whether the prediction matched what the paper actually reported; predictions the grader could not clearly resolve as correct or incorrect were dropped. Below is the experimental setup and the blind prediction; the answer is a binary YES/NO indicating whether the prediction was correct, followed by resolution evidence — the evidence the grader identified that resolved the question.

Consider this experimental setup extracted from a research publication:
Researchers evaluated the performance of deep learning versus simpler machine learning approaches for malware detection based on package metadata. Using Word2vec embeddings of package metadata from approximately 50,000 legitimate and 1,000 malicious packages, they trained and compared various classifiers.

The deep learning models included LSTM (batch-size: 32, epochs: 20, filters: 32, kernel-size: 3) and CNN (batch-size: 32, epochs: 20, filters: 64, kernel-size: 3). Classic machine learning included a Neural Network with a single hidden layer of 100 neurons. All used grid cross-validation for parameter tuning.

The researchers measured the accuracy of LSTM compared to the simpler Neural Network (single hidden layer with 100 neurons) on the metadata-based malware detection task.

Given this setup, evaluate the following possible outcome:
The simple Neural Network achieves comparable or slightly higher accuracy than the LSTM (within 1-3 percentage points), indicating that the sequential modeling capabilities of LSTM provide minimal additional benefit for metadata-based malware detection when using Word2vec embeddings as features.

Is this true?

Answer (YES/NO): NO